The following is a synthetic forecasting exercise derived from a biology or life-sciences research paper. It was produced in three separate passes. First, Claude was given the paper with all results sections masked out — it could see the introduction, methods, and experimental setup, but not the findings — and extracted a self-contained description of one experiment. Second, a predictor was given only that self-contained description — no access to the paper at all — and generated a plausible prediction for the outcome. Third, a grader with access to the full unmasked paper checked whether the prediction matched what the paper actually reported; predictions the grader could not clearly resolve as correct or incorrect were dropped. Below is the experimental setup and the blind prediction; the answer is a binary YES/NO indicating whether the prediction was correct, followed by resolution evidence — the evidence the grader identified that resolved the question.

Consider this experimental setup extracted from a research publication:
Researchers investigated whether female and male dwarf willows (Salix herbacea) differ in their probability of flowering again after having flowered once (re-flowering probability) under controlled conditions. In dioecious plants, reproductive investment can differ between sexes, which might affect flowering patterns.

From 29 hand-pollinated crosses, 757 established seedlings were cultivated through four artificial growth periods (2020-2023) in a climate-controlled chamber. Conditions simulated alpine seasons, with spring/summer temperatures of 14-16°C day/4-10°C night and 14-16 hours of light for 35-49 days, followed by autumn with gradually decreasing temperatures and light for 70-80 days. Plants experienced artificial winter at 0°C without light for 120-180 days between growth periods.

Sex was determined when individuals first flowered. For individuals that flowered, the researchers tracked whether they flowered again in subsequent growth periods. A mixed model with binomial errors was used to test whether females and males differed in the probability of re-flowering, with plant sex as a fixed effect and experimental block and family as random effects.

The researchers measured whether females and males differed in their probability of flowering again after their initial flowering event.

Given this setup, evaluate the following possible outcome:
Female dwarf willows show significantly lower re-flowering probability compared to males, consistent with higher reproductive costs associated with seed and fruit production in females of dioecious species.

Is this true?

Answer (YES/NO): NO